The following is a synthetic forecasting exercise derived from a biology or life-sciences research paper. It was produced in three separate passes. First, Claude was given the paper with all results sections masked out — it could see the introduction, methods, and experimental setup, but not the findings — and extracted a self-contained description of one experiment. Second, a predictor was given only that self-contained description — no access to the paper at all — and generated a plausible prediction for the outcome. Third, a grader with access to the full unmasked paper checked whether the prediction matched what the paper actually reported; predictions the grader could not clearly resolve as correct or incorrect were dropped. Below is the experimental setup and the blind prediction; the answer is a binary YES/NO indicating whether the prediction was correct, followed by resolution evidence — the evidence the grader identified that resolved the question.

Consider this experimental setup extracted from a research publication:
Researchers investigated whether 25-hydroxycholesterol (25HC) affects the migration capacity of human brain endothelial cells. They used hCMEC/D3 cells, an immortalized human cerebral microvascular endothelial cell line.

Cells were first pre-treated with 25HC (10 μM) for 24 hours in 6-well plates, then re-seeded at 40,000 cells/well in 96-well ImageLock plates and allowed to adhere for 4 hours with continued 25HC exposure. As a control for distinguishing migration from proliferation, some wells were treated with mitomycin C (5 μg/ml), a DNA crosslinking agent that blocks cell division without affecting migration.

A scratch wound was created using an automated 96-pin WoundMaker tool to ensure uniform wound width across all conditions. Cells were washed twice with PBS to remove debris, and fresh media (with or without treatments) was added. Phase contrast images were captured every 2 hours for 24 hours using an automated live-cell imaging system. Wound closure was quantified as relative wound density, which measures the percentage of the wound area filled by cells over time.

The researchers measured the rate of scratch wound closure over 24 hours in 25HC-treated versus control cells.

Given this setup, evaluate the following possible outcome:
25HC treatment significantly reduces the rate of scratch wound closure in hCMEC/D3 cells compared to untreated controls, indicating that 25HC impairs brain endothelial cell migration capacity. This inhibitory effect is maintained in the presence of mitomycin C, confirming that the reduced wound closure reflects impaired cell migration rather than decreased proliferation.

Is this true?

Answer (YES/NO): YES